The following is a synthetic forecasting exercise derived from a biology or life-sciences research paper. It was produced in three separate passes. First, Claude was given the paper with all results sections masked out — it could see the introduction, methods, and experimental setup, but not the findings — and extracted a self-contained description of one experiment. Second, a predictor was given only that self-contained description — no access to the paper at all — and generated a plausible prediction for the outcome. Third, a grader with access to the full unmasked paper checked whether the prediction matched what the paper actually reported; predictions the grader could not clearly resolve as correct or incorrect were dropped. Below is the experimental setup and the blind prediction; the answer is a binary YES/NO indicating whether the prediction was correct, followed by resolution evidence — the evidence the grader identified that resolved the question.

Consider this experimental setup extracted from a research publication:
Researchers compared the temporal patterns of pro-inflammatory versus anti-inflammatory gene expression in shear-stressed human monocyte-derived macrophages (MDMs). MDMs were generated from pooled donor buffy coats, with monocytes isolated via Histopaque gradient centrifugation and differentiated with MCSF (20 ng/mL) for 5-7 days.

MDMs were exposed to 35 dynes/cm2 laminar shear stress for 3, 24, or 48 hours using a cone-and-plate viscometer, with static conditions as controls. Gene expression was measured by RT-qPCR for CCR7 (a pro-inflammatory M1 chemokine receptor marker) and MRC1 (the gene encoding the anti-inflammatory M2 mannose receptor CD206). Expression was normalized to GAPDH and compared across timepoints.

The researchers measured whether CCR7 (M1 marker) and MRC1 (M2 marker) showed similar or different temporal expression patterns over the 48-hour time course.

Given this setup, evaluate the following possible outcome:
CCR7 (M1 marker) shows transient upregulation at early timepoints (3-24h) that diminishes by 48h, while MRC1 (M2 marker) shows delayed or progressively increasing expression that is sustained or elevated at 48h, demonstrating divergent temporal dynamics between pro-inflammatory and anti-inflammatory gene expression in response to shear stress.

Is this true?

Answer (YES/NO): NO